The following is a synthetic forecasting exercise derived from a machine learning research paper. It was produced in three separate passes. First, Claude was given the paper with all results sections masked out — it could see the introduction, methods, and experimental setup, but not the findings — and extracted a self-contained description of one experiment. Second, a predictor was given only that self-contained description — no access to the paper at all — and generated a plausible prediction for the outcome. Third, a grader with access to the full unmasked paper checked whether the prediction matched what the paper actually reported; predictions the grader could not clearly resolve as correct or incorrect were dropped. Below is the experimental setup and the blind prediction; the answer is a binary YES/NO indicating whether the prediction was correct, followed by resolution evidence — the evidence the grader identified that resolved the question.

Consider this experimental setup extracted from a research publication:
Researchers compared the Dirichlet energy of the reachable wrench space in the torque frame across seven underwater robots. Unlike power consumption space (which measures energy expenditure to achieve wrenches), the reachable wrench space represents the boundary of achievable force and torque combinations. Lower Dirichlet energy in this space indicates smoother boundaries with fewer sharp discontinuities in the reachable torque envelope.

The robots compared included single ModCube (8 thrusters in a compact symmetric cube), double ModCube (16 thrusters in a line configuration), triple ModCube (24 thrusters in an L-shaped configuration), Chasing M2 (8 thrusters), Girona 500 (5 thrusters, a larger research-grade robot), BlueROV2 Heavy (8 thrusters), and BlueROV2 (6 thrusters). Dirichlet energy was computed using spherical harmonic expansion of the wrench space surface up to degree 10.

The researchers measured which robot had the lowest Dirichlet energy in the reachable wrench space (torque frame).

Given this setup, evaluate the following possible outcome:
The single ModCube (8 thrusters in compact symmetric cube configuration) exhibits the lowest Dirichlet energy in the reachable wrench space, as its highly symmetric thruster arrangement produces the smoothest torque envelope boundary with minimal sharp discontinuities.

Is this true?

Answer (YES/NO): NO